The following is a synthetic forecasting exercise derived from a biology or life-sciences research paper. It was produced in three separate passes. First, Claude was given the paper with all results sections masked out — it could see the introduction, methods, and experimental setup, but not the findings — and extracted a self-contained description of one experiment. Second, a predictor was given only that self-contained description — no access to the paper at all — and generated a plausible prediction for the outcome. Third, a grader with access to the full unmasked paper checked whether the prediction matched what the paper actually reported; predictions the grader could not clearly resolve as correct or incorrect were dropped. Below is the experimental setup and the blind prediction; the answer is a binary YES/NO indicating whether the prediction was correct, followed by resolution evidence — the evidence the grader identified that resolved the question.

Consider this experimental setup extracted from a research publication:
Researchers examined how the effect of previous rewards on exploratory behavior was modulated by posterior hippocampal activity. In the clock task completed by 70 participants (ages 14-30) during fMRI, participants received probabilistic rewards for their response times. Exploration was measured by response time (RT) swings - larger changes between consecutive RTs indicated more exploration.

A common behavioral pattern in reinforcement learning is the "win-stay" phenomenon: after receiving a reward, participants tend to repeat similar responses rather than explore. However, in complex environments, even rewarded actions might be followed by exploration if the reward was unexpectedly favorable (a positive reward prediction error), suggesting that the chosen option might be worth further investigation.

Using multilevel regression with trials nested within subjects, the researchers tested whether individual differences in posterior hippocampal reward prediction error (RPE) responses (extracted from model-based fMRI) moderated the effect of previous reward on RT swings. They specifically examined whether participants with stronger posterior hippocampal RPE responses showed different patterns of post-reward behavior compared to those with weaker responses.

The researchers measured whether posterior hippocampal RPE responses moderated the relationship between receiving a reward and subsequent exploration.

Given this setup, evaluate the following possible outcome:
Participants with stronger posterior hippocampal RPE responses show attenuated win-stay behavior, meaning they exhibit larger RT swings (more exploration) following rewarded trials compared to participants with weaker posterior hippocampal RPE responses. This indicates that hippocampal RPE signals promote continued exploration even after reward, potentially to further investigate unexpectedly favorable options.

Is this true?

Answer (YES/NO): YES